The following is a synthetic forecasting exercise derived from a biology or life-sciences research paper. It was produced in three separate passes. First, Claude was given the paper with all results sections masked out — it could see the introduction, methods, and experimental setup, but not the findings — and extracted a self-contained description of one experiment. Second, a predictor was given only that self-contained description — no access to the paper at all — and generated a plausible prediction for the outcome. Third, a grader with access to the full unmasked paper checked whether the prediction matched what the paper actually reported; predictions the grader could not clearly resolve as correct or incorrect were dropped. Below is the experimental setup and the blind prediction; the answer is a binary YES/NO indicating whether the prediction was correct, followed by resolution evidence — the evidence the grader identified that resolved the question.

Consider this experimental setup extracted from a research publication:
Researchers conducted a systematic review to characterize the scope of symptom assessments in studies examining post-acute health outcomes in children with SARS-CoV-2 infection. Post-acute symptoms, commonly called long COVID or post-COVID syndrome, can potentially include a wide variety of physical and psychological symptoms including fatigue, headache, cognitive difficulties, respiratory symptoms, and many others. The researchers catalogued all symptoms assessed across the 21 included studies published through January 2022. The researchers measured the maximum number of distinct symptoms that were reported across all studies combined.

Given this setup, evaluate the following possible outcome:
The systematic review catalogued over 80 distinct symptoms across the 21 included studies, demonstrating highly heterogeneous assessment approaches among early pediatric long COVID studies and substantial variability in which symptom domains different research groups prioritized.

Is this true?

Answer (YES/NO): YES